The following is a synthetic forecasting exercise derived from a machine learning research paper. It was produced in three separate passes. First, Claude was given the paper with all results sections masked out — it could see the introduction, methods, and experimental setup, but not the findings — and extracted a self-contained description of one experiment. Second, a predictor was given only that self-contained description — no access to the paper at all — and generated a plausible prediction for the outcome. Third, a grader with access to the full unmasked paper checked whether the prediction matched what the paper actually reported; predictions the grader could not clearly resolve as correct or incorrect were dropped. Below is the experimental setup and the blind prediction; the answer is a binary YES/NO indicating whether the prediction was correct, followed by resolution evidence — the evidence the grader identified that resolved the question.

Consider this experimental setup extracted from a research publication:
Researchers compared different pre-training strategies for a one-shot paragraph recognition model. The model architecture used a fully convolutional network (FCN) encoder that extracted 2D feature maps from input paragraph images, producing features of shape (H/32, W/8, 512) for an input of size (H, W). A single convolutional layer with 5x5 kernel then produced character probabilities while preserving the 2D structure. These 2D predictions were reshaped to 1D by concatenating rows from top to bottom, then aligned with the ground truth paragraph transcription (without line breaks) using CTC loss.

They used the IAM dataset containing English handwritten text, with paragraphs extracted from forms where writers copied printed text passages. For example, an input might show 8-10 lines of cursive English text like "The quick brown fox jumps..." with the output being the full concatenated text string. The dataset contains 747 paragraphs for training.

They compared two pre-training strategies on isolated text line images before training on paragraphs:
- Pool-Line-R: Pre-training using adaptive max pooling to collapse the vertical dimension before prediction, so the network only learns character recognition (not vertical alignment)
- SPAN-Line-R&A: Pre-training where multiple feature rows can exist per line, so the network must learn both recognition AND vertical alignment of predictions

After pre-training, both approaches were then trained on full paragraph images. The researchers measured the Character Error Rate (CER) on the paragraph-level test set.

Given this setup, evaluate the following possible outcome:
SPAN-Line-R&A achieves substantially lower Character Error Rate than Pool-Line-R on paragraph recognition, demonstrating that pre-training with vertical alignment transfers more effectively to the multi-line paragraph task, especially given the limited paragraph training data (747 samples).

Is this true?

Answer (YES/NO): NO